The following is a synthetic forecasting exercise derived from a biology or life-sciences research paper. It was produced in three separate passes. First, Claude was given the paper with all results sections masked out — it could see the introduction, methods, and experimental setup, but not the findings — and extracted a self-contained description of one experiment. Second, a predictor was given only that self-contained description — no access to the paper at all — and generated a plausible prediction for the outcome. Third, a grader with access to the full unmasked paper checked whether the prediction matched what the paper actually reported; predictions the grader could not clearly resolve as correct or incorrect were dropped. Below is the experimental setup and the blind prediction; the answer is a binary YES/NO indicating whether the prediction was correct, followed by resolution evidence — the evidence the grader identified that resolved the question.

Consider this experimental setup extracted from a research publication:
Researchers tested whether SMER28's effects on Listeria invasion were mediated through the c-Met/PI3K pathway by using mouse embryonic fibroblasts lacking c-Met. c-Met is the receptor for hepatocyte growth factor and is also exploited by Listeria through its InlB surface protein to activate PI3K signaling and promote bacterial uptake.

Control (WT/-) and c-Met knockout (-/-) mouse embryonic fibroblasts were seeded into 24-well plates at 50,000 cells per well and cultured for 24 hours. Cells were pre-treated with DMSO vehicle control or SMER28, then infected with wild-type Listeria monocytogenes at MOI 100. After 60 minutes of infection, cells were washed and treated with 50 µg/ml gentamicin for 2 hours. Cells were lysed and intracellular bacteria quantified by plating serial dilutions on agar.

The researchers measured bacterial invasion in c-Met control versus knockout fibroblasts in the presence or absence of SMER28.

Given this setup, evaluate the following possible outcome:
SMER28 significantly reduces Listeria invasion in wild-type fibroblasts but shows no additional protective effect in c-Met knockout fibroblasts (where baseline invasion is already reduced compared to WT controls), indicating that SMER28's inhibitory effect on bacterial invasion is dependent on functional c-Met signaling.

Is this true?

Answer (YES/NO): NO